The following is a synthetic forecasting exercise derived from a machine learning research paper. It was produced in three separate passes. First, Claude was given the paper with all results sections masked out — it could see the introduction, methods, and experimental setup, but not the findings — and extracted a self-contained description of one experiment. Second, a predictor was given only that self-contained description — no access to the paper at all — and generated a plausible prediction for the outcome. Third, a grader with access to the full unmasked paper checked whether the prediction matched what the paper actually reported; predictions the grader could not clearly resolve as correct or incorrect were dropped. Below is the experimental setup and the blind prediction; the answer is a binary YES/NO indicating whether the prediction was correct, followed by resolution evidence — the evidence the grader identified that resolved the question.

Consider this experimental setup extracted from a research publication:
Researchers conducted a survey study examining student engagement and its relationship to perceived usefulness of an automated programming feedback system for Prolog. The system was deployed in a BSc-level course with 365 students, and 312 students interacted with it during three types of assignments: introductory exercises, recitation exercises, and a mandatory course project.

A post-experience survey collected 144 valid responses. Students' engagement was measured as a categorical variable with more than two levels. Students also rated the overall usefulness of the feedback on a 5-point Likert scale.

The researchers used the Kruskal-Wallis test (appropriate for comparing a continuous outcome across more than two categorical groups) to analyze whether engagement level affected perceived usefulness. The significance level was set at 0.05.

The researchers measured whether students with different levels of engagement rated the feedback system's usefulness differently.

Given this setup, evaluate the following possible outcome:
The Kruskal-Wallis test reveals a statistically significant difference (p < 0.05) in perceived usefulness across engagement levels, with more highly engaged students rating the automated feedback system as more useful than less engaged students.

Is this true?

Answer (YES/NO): NO